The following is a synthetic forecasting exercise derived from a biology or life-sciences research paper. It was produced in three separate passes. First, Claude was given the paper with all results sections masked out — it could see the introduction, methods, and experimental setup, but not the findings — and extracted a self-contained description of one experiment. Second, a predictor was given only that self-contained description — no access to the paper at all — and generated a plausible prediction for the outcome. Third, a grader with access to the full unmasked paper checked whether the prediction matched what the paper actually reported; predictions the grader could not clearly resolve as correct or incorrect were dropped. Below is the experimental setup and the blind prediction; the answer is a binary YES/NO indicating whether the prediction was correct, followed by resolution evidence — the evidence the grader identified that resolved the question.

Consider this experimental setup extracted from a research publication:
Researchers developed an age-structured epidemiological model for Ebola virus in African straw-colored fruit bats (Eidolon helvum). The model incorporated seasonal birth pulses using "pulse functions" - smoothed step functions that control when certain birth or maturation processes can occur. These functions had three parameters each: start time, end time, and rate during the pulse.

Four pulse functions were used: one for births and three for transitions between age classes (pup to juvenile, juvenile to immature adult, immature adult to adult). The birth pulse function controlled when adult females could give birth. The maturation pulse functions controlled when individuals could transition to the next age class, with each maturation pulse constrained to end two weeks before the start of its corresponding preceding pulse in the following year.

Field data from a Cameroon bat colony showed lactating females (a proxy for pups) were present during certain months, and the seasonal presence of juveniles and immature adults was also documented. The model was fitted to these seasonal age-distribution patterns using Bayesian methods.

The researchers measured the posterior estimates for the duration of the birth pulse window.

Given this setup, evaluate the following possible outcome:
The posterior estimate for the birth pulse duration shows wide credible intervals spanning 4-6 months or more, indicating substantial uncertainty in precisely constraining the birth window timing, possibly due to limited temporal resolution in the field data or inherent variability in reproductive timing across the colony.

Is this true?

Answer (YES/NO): NO